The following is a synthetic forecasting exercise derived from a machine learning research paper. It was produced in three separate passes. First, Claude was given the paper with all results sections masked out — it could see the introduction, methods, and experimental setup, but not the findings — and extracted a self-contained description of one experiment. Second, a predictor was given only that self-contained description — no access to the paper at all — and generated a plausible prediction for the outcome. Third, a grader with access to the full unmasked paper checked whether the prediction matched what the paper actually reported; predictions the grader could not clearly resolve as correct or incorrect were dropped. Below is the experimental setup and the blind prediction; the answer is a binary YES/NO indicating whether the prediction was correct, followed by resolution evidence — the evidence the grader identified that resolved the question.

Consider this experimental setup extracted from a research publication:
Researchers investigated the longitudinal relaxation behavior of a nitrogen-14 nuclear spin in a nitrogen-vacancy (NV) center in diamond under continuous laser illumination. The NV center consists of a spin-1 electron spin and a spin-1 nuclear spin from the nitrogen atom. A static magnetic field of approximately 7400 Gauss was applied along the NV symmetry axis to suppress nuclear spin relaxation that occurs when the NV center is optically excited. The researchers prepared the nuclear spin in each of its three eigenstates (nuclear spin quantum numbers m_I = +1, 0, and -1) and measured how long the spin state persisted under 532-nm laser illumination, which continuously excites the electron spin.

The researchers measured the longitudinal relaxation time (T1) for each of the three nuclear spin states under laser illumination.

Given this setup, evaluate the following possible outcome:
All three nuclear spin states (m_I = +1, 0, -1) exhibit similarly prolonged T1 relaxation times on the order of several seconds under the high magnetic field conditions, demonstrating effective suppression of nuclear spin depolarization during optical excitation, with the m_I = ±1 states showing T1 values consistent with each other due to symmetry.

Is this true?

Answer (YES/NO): NO